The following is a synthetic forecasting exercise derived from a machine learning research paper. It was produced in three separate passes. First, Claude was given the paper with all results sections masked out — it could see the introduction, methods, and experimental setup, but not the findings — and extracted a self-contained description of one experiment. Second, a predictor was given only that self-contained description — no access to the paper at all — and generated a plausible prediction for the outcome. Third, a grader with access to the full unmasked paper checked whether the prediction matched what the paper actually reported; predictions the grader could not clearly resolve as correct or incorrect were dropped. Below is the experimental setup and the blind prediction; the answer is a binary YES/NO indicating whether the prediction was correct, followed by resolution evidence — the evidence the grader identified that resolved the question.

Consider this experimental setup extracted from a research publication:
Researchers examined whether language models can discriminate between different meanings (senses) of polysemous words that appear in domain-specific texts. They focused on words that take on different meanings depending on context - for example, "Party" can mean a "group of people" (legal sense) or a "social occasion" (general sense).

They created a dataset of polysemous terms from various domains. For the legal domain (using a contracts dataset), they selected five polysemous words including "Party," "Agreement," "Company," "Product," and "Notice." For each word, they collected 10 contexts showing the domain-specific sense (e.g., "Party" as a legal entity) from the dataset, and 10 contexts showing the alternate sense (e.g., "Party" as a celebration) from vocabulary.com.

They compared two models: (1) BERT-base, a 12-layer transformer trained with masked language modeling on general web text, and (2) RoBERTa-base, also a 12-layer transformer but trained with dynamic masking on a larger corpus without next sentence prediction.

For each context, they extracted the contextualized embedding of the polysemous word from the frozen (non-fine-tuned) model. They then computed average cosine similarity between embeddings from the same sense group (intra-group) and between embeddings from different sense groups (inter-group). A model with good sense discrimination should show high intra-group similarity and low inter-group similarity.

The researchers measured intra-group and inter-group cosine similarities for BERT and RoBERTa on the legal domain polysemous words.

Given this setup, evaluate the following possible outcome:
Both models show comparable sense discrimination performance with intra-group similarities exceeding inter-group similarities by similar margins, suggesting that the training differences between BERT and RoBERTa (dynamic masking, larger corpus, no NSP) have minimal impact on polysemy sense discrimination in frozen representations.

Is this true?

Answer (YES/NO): NO